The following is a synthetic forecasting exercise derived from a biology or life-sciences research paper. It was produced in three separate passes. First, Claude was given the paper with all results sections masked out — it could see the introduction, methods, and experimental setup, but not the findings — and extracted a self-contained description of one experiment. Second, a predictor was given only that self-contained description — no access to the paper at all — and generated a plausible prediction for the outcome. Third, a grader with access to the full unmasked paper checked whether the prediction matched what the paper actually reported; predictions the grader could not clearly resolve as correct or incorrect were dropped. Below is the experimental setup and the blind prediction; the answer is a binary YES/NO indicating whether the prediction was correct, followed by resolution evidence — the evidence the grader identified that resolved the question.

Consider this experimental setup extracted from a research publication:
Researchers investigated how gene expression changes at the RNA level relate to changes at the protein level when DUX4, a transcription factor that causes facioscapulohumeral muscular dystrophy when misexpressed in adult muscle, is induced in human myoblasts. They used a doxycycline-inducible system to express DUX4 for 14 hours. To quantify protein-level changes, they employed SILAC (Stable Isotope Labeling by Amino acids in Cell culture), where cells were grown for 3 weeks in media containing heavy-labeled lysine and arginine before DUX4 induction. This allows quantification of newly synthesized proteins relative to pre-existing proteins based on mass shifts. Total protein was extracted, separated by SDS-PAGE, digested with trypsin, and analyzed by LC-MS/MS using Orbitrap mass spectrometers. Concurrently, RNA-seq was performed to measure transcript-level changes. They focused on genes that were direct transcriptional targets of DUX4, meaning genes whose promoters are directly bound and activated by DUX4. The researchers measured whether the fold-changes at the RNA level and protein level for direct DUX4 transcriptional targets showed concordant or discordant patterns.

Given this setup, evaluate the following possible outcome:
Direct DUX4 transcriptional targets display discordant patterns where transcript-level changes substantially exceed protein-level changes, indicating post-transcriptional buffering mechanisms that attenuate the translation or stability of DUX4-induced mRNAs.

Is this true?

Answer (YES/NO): NO